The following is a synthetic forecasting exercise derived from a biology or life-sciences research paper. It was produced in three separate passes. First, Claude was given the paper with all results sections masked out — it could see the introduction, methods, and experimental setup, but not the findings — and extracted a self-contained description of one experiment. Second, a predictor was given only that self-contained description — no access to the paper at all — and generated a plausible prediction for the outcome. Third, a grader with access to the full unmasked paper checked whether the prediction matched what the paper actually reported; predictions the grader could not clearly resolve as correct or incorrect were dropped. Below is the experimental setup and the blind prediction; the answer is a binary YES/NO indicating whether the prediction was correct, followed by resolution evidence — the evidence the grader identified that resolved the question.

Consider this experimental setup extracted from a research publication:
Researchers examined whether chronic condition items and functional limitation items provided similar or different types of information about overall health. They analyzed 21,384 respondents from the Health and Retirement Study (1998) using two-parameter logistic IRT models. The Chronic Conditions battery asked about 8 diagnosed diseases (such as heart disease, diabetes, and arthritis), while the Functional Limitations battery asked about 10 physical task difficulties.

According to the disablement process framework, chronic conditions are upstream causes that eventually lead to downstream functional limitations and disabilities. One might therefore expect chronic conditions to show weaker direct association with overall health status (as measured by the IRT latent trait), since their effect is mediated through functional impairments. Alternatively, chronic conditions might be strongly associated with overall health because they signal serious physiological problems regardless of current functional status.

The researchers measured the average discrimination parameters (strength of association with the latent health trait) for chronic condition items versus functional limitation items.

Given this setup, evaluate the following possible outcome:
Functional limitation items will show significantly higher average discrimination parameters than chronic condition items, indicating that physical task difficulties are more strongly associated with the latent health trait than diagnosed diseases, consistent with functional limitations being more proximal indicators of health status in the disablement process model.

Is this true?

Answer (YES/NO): YES